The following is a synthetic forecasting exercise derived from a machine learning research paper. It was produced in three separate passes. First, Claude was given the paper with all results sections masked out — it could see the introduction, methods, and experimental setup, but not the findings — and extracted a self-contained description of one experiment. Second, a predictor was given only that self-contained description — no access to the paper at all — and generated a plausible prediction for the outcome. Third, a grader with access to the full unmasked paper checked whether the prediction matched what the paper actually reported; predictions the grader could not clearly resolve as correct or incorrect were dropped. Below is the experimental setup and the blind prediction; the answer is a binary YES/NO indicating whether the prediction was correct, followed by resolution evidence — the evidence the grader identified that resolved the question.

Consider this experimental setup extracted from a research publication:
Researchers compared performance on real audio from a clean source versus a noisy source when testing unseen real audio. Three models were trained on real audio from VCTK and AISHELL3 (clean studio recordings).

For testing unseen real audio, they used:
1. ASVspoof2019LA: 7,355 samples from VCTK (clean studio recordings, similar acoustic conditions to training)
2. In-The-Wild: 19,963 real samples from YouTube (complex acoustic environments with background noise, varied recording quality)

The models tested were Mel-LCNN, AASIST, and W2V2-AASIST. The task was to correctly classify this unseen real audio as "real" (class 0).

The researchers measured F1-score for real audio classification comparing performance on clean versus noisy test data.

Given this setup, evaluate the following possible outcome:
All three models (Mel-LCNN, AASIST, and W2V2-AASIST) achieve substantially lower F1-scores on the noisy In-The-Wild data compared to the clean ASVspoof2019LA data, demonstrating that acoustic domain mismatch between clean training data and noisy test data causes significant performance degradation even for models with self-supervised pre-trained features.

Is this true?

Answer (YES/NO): NO